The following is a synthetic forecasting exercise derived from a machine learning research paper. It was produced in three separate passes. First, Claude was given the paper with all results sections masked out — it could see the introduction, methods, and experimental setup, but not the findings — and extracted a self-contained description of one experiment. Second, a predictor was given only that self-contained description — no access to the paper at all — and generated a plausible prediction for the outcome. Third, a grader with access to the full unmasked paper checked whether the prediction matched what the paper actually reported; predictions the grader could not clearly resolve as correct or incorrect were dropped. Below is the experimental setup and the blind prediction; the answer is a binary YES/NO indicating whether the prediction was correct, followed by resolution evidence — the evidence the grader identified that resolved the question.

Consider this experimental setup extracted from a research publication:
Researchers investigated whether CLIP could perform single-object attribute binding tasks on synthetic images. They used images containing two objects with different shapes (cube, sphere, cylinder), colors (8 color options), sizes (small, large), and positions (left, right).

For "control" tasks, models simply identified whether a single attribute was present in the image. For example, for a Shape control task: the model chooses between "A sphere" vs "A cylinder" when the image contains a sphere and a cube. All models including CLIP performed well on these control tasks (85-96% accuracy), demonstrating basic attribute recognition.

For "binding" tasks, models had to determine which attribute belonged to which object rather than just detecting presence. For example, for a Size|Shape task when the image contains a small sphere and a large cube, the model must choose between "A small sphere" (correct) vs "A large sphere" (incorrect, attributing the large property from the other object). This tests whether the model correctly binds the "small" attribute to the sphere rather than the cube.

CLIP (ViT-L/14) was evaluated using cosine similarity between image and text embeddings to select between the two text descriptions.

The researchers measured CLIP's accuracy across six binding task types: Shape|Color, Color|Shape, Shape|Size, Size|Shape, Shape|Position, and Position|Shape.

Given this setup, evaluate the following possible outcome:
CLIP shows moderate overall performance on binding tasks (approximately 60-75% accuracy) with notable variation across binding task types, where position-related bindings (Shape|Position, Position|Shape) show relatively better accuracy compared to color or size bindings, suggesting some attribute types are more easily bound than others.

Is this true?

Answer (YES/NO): NO